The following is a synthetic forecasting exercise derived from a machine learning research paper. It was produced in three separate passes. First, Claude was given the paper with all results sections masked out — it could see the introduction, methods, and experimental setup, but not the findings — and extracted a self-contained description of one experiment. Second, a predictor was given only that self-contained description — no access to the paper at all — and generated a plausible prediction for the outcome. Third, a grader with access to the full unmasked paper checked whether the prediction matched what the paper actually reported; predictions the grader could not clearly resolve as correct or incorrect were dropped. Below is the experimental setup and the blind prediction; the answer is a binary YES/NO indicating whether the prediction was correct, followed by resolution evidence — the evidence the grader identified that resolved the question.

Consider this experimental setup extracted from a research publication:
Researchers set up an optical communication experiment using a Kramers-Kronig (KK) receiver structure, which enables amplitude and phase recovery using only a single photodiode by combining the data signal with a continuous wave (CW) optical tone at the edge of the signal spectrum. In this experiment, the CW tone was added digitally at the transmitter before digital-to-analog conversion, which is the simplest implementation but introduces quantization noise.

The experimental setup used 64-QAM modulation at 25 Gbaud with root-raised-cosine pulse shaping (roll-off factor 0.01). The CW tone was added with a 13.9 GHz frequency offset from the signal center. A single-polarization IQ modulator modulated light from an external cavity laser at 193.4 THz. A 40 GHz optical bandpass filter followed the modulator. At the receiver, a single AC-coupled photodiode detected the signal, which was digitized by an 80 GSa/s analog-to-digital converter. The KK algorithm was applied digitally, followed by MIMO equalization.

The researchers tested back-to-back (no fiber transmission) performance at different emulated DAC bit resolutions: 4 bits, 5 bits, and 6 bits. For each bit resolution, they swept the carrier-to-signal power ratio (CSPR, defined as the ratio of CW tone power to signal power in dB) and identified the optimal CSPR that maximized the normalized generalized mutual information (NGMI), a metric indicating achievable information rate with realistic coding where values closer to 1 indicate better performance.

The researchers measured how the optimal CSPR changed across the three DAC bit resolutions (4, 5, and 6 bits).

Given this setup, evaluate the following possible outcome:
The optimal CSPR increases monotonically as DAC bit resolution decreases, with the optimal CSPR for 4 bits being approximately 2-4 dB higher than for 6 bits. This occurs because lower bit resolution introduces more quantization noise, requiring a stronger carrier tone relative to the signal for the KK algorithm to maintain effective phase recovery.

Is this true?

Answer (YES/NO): NO